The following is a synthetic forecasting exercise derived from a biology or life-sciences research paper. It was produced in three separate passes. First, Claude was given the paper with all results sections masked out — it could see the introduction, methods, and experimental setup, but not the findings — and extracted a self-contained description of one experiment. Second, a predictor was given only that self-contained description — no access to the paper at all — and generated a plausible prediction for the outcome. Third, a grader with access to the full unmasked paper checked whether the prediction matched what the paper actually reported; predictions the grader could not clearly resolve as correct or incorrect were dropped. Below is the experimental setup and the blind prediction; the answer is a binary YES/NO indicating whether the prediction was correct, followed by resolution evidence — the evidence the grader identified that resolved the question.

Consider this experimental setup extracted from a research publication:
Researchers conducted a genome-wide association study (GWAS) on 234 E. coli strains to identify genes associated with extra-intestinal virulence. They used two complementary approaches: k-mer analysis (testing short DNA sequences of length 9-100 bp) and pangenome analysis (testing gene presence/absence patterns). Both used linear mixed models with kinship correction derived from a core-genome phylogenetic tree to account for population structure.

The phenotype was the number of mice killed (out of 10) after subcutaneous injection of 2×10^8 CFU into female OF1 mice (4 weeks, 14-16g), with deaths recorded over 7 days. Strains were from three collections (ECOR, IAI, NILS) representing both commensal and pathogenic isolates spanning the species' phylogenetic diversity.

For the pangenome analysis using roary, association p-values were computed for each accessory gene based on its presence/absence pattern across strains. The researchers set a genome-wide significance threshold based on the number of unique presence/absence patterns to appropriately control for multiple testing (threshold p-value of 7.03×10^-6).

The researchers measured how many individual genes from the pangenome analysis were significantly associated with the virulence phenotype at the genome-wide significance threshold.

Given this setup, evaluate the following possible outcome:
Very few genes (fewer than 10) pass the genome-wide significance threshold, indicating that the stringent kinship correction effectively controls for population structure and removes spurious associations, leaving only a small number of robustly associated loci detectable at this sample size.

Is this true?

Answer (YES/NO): NO